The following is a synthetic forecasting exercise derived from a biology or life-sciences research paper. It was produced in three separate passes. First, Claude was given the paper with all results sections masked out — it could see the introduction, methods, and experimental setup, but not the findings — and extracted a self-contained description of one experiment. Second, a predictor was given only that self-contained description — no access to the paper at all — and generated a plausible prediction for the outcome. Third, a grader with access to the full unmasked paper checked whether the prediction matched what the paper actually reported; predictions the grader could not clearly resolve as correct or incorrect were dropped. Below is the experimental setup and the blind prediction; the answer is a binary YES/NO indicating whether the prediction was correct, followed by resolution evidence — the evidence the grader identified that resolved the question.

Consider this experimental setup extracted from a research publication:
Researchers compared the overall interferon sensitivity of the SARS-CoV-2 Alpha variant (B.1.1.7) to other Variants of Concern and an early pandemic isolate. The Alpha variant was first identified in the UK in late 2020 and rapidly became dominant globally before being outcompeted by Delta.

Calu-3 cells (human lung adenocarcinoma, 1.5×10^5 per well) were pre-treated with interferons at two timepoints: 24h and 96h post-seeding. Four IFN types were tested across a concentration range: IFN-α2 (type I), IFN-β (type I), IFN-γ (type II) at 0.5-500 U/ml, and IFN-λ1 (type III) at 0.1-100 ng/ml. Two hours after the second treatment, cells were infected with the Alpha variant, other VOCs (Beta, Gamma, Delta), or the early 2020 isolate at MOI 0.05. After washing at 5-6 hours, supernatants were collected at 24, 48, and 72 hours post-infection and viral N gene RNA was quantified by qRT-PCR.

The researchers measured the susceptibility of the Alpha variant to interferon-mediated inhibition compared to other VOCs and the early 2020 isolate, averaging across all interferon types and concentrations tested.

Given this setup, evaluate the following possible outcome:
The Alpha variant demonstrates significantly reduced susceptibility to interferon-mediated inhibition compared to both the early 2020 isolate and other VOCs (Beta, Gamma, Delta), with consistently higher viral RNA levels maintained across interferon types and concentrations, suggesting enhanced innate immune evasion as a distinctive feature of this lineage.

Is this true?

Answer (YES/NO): YES